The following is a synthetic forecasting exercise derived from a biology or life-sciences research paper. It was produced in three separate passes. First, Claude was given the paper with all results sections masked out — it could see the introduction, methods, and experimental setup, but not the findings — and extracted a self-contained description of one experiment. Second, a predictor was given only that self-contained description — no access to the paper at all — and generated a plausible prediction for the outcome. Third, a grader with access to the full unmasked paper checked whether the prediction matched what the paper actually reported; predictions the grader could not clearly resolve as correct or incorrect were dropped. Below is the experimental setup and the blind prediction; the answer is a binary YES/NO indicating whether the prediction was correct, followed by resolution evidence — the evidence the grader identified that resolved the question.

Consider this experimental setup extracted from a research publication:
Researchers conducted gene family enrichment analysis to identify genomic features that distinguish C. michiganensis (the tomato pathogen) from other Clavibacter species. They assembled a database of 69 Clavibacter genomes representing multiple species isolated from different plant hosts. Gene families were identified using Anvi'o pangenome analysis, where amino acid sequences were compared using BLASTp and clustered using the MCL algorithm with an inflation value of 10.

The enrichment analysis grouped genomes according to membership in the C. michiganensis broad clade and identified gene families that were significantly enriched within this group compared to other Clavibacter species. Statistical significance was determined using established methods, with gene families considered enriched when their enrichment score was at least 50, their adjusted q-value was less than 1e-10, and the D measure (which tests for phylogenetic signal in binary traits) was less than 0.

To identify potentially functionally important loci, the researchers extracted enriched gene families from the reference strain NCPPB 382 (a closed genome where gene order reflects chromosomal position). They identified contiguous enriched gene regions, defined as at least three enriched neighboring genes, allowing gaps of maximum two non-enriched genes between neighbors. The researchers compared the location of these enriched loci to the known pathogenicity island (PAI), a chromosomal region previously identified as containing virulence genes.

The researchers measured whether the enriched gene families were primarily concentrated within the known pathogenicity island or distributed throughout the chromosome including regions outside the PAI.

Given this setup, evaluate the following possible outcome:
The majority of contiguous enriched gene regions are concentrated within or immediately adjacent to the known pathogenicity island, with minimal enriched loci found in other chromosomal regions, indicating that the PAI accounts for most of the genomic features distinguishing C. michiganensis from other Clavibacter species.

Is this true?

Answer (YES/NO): NO